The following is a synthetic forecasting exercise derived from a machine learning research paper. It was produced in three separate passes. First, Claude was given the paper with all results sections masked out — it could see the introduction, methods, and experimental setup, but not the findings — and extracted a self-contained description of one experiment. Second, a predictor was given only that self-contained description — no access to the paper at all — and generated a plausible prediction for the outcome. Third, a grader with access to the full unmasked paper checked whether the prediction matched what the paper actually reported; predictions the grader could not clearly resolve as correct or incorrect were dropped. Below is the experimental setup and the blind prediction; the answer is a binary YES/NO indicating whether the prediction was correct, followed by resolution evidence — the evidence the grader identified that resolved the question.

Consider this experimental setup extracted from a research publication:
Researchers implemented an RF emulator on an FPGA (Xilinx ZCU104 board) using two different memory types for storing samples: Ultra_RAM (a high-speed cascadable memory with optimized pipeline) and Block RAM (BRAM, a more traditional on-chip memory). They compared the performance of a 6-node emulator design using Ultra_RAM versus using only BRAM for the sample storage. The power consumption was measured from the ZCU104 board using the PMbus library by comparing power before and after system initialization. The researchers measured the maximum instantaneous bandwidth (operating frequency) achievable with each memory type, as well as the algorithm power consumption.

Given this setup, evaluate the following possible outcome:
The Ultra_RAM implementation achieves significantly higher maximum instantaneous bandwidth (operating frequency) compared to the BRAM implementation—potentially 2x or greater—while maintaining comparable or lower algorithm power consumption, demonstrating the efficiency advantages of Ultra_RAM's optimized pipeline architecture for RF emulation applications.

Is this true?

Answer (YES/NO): NO